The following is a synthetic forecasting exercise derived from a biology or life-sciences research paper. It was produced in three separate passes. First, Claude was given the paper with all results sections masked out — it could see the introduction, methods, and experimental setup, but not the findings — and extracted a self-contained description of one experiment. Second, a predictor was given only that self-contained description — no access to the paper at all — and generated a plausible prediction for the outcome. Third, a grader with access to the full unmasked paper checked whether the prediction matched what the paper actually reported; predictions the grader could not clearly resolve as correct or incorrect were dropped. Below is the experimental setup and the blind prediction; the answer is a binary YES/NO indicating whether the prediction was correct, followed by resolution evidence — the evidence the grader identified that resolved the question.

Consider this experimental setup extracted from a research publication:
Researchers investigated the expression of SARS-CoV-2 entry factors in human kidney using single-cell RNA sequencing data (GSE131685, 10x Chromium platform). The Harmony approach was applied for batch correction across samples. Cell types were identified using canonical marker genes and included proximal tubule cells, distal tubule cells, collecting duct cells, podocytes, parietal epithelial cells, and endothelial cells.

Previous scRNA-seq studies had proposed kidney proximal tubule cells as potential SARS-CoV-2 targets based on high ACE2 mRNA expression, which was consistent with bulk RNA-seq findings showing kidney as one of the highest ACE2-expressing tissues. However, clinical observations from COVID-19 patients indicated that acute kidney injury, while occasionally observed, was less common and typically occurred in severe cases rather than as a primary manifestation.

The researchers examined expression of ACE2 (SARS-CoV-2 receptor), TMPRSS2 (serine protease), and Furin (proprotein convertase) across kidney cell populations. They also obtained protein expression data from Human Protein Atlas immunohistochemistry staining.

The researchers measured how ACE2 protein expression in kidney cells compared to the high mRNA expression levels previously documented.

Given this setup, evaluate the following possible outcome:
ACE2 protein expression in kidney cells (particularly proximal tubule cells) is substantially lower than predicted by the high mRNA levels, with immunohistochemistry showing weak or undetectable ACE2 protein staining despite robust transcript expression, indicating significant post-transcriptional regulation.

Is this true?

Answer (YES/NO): NO